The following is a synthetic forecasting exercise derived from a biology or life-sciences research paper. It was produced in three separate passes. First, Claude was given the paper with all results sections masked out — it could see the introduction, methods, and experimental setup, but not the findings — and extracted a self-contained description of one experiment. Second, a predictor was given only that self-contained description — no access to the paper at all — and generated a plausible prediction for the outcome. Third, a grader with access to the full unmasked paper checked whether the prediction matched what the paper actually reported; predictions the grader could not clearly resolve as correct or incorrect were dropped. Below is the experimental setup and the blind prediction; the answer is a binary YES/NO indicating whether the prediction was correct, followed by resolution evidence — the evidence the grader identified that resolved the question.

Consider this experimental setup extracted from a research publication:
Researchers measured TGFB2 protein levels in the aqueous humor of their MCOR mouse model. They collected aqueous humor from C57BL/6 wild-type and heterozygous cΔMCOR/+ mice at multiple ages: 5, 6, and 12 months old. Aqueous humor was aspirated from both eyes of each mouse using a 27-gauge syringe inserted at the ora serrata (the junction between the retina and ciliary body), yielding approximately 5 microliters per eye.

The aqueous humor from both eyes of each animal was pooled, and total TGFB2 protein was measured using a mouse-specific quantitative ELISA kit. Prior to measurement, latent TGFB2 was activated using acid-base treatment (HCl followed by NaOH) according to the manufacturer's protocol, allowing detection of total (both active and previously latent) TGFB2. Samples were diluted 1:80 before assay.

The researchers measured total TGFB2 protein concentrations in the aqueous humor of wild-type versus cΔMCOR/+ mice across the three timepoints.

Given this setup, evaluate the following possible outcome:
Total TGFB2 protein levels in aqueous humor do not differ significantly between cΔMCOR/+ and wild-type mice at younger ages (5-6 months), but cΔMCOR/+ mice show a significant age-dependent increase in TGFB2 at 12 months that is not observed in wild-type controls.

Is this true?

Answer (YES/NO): NO